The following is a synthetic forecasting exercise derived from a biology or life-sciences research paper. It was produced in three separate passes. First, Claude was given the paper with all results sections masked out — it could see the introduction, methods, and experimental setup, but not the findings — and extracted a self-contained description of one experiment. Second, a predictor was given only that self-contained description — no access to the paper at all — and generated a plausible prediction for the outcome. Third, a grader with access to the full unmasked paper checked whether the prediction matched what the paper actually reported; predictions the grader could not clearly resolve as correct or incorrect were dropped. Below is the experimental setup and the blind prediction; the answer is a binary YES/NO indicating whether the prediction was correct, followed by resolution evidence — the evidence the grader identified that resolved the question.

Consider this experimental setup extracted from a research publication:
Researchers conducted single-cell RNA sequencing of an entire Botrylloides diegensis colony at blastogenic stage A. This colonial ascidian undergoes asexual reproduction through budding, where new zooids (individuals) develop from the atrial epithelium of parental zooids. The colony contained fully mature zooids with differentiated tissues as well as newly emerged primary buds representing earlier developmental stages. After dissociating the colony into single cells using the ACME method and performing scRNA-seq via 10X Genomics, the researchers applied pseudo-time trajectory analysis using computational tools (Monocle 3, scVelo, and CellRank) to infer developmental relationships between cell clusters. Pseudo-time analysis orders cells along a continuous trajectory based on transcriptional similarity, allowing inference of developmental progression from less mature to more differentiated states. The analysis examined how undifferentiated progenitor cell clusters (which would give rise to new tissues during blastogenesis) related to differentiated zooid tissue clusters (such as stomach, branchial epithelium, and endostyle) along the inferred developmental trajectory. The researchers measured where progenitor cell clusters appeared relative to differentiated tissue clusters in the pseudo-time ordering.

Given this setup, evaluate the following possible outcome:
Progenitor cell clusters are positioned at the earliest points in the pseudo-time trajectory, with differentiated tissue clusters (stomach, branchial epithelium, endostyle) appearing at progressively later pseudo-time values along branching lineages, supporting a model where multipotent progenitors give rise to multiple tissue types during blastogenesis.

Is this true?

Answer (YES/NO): YES